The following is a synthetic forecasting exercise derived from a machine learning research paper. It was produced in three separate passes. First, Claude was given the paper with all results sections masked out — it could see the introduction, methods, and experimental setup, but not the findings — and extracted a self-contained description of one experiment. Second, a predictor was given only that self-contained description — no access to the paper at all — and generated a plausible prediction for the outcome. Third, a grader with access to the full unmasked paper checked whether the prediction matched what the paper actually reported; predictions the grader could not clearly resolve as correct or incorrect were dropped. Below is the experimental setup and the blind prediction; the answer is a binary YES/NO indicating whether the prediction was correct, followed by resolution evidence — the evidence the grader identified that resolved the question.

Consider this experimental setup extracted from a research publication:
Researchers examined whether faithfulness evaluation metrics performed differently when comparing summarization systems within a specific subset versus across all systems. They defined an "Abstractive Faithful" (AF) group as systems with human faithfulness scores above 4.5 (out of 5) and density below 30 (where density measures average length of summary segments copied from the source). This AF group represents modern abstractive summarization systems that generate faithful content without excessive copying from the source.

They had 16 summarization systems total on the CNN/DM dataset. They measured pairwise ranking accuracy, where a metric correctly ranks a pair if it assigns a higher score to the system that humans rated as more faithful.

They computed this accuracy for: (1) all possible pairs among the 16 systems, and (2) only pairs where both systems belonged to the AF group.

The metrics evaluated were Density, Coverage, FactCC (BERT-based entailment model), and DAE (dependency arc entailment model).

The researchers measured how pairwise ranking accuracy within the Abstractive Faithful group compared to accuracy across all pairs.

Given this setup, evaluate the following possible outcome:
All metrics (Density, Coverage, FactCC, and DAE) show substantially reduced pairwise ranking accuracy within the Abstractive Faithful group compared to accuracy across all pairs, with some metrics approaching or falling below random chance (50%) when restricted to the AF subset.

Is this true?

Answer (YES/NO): YES